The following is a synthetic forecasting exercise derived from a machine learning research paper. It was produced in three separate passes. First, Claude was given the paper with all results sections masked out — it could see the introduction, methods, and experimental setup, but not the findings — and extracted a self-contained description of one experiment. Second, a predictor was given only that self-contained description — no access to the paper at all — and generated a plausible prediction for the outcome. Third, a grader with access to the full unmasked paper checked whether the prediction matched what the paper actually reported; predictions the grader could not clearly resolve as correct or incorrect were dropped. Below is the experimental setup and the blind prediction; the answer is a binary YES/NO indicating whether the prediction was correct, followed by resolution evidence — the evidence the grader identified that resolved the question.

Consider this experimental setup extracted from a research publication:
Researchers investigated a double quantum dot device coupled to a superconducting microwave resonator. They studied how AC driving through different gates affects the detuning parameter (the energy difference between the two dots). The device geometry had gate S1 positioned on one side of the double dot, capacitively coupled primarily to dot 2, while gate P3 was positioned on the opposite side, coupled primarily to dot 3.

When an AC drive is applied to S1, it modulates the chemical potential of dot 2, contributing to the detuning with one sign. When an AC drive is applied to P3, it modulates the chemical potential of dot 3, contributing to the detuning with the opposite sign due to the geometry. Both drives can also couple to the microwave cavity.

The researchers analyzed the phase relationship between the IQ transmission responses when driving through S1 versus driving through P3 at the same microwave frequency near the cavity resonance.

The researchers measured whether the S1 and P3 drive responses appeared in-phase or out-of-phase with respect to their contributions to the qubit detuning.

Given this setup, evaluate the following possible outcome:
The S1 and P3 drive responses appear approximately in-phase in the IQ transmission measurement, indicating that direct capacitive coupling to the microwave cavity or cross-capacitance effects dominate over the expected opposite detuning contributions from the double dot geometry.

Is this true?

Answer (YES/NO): NO